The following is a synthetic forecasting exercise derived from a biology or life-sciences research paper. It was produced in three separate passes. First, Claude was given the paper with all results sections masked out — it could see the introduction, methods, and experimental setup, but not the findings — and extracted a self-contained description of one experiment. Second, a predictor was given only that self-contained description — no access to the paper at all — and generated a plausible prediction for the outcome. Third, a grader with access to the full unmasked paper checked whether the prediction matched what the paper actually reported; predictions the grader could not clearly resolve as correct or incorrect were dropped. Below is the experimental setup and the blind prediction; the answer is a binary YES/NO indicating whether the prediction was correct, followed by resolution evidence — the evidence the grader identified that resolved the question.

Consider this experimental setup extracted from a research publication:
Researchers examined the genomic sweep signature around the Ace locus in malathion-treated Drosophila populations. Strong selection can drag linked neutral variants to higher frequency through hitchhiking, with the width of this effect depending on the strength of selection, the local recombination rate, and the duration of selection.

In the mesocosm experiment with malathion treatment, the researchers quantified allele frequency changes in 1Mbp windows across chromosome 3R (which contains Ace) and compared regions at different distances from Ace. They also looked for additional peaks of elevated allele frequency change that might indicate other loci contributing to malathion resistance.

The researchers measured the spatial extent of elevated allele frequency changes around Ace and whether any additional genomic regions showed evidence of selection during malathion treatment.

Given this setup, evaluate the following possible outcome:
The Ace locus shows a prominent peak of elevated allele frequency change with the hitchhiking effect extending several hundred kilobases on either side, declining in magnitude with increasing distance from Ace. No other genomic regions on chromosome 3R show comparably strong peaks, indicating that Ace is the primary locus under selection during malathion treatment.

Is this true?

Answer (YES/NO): NO